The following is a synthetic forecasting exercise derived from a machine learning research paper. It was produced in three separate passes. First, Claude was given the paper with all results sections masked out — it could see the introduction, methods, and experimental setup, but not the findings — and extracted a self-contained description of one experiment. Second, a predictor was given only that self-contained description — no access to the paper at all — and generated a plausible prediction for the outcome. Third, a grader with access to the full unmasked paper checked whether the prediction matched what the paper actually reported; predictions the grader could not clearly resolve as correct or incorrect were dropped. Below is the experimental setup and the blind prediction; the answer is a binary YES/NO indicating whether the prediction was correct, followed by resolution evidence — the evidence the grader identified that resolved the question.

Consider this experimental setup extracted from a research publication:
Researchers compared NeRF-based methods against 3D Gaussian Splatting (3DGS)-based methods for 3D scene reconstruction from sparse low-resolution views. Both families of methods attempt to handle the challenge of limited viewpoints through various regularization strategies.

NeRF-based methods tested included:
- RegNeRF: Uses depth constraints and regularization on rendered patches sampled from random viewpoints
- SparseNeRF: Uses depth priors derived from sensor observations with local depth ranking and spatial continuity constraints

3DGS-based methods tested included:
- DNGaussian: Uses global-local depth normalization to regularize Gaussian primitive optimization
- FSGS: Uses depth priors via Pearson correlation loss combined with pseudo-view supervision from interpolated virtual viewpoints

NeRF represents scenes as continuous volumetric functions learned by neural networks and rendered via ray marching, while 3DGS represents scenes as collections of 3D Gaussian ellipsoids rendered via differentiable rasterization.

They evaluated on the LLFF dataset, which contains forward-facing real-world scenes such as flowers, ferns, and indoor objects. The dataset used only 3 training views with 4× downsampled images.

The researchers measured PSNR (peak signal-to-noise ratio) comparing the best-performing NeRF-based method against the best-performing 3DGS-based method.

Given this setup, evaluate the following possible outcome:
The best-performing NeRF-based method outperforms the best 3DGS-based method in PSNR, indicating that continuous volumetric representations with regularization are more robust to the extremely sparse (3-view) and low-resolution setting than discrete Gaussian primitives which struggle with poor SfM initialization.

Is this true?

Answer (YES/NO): NO